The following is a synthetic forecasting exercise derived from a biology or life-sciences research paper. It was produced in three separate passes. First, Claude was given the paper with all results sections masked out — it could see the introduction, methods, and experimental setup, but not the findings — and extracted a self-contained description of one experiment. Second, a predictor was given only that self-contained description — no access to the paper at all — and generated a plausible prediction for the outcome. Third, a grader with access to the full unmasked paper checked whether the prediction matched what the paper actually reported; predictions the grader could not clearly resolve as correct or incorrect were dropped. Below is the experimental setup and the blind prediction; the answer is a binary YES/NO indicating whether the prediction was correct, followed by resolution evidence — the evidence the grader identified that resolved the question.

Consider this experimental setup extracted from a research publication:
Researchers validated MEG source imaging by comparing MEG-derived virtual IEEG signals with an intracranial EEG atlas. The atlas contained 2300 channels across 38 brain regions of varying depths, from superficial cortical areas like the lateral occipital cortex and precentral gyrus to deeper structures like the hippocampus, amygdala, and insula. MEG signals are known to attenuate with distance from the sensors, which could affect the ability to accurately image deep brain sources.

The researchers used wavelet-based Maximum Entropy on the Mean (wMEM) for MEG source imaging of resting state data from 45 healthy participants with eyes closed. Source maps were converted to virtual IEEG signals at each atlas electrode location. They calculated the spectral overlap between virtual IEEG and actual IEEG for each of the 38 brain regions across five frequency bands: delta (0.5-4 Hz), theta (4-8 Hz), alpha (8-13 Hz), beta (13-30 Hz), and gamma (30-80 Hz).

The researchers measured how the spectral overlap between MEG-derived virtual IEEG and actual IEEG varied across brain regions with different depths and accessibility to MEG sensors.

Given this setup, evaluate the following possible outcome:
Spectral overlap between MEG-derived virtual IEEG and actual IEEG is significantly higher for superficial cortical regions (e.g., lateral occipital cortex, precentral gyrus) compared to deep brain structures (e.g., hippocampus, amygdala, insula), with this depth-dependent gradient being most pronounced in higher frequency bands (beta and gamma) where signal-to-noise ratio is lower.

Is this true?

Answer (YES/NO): NO